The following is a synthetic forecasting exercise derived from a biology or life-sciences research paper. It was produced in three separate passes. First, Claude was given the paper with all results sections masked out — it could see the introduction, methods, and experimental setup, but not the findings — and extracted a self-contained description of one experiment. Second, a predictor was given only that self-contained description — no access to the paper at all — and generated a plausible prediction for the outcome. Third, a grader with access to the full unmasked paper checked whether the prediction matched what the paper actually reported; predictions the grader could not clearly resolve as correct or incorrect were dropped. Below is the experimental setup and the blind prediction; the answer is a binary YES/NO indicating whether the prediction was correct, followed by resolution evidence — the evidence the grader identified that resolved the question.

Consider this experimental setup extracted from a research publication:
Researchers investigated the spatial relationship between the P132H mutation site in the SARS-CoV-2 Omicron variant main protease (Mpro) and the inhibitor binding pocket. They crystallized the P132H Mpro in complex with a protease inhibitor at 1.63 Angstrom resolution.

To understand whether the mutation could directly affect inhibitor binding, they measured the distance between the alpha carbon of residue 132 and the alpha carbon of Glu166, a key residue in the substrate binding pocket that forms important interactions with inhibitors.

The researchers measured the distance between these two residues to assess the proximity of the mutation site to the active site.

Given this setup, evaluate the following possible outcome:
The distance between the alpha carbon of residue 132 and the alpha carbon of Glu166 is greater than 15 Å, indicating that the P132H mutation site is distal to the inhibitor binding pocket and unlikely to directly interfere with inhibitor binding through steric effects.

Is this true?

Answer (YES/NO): YES